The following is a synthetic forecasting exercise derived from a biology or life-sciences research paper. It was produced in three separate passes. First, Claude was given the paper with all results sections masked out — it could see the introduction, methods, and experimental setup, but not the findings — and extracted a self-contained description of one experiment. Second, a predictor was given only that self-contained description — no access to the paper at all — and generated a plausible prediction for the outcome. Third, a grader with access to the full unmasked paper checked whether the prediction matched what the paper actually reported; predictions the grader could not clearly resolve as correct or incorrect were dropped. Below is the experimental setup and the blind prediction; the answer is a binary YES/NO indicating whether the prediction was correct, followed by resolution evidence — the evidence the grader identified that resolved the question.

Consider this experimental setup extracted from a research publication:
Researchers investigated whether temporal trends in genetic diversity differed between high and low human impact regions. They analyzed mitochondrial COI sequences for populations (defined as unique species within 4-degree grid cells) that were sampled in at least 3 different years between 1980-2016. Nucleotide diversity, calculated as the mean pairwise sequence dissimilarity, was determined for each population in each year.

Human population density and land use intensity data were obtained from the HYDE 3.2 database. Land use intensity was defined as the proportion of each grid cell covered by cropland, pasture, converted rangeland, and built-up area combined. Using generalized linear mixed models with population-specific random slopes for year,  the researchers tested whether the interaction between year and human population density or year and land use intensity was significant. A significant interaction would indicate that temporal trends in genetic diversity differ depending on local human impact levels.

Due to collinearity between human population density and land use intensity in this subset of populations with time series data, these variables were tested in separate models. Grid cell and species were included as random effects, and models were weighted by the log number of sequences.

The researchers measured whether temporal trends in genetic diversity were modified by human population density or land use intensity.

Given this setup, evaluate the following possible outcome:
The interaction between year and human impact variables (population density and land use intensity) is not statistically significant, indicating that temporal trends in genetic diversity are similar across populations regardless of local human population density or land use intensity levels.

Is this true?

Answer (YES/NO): YES